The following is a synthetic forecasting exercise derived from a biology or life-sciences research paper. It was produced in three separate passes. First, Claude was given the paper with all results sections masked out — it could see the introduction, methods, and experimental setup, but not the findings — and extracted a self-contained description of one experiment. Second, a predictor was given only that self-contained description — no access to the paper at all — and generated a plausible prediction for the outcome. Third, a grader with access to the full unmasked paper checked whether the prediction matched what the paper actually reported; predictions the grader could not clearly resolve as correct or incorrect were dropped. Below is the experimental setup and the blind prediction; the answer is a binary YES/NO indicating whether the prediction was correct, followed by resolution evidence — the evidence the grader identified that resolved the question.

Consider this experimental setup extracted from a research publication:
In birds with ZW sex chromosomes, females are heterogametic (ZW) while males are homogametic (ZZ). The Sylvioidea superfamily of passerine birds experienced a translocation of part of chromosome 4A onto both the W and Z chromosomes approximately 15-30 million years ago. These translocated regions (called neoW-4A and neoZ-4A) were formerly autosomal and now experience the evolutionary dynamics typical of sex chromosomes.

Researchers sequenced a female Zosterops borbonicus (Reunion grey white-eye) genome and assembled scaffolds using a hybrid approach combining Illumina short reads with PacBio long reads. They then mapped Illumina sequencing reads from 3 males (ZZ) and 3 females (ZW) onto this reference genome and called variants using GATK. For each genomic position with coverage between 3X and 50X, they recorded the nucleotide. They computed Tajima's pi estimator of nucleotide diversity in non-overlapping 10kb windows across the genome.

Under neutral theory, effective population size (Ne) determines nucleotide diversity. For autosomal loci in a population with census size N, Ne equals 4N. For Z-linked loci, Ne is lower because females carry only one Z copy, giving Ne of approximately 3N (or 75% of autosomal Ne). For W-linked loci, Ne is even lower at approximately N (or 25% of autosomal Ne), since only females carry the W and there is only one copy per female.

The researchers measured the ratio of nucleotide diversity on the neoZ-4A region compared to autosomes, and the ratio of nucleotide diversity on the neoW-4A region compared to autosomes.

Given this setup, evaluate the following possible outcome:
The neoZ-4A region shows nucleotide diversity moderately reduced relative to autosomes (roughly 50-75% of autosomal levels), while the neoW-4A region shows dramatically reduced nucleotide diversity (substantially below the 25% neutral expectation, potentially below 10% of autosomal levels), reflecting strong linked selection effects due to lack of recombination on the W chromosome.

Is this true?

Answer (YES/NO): NO